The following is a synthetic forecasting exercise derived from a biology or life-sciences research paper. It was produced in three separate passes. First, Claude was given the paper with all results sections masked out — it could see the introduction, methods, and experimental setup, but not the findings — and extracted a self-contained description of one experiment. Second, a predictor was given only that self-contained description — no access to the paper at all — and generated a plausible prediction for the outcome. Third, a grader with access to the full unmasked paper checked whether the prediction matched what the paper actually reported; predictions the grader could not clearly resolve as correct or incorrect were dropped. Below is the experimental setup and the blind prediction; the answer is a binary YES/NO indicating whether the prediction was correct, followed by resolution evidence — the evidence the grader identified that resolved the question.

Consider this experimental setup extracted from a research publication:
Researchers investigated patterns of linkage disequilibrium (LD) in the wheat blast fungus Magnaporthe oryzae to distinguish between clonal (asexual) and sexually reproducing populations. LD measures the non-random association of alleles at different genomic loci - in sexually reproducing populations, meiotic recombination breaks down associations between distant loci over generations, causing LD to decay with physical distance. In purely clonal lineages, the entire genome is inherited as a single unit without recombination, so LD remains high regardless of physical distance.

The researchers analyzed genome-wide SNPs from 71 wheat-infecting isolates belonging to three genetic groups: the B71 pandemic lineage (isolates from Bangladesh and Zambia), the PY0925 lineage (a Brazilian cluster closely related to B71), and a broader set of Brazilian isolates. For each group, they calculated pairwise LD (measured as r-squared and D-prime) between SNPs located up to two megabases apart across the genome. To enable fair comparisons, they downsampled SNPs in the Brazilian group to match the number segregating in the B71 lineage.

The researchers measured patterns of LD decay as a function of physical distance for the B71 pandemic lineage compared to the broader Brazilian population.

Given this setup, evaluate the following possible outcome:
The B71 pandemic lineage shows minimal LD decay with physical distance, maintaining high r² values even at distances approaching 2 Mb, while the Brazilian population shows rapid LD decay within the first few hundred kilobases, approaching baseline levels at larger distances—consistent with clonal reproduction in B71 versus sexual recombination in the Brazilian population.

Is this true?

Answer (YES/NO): YES